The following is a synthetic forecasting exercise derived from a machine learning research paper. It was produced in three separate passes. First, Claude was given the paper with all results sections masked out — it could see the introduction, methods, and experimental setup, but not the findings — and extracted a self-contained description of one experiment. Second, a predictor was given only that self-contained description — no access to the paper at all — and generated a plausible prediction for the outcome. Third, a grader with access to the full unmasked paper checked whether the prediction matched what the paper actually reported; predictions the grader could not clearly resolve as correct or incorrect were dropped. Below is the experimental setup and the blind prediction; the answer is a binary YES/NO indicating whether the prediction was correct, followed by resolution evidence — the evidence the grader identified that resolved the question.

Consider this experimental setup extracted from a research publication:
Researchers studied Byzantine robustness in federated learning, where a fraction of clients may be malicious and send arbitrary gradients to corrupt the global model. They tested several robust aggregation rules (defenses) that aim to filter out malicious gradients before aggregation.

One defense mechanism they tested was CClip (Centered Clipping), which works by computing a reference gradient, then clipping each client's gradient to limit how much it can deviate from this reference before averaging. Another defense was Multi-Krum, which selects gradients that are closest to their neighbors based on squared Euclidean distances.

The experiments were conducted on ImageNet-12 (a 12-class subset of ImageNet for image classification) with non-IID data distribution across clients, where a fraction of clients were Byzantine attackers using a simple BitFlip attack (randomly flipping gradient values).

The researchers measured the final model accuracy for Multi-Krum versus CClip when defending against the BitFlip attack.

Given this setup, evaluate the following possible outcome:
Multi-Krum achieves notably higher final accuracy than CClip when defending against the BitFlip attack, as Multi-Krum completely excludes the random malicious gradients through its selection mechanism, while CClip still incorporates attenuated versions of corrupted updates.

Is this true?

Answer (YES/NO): YES